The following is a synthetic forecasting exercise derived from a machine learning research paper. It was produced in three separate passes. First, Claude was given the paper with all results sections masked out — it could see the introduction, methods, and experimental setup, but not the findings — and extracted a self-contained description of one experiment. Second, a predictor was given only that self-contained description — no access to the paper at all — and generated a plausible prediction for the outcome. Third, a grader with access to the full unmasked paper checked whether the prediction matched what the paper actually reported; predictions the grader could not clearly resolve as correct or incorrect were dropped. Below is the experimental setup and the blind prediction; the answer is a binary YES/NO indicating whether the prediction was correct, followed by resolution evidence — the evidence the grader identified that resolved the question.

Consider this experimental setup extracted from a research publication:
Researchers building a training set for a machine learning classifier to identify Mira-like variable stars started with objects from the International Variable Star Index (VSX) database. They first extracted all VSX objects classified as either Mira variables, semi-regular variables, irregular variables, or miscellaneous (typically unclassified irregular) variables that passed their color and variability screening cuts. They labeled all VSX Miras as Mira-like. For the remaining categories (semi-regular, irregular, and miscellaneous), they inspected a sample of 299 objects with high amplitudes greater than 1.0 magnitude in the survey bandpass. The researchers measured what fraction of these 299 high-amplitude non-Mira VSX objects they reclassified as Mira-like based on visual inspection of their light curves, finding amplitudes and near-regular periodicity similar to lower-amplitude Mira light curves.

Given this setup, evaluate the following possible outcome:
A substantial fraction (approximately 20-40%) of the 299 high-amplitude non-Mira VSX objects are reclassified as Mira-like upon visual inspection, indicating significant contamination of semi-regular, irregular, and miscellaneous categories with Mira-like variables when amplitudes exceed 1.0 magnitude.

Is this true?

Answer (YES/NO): NO